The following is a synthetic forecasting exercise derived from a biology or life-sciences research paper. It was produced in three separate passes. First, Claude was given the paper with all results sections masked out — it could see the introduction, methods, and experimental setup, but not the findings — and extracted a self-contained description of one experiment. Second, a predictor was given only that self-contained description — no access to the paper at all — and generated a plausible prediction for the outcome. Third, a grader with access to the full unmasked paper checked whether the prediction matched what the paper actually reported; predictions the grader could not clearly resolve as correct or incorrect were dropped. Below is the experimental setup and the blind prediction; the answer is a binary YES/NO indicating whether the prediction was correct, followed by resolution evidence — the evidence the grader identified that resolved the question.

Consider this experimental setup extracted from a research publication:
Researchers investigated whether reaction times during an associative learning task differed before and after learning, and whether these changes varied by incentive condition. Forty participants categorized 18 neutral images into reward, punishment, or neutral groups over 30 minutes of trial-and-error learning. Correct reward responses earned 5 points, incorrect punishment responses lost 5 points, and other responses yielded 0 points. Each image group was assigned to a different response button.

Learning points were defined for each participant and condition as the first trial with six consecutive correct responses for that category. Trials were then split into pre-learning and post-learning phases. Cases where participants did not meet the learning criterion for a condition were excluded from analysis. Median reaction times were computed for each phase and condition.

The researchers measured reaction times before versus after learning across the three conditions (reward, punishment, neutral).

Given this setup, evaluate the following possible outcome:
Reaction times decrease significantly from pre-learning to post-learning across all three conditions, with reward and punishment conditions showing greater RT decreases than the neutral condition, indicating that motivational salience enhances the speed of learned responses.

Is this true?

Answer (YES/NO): NO